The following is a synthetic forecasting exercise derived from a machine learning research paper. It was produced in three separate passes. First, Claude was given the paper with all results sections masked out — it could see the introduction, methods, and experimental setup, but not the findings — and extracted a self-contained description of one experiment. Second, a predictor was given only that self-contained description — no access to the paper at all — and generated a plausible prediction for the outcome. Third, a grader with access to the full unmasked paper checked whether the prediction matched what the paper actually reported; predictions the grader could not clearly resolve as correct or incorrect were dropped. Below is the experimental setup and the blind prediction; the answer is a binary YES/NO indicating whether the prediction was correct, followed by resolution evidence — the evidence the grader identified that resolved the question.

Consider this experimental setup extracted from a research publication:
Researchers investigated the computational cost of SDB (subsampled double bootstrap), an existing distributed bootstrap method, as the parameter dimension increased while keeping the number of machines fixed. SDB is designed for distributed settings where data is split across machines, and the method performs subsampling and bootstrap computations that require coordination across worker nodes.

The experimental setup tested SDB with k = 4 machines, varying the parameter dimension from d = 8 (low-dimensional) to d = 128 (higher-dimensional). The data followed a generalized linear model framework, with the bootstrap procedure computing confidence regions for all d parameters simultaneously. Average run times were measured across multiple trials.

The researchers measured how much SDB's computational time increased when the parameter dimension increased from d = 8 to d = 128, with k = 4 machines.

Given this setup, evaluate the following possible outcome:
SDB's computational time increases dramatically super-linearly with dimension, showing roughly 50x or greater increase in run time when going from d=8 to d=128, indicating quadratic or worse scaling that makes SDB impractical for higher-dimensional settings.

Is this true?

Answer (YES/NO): NO